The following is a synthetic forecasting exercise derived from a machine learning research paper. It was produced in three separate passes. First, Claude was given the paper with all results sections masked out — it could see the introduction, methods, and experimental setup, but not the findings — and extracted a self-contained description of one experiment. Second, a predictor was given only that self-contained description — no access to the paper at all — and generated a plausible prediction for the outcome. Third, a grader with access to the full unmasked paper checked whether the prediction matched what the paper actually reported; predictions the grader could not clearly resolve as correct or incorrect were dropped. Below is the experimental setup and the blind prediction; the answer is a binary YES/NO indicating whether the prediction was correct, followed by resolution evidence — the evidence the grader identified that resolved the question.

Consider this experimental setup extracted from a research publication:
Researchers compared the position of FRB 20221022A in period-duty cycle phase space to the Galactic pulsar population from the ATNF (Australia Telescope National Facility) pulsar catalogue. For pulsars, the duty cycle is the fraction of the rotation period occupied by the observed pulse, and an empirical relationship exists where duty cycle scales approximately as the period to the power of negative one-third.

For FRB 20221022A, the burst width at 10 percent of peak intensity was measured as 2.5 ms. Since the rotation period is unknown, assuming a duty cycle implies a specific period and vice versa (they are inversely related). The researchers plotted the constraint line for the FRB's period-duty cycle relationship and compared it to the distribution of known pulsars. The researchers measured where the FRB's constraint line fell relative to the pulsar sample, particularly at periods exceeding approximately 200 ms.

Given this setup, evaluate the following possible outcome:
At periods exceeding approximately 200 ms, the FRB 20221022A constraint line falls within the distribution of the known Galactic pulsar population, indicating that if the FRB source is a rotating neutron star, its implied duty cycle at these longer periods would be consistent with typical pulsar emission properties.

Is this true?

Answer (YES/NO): NO